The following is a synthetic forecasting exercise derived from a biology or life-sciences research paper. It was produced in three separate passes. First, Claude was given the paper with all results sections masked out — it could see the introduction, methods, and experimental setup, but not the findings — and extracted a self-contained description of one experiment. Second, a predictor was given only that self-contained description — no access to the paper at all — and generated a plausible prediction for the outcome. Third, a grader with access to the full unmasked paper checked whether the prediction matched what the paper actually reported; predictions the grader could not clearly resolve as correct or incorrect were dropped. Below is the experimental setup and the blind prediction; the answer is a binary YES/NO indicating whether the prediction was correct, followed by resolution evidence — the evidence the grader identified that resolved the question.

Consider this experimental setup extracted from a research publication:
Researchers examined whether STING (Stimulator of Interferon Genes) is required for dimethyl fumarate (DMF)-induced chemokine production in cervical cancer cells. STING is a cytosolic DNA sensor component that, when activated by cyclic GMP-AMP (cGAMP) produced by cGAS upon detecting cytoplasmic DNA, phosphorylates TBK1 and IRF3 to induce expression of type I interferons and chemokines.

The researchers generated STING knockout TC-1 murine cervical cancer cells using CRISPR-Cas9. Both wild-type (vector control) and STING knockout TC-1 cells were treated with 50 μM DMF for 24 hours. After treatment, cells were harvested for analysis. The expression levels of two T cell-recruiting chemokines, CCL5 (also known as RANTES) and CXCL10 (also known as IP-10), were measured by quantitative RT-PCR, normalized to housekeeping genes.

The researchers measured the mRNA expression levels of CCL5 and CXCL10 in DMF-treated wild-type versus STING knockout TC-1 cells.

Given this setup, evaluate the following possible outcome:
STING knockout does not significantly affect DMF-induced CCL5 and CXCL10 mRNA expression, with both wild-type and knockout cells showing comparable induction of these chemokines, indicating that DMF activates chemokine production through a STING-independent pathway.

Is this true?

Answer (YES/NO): NO